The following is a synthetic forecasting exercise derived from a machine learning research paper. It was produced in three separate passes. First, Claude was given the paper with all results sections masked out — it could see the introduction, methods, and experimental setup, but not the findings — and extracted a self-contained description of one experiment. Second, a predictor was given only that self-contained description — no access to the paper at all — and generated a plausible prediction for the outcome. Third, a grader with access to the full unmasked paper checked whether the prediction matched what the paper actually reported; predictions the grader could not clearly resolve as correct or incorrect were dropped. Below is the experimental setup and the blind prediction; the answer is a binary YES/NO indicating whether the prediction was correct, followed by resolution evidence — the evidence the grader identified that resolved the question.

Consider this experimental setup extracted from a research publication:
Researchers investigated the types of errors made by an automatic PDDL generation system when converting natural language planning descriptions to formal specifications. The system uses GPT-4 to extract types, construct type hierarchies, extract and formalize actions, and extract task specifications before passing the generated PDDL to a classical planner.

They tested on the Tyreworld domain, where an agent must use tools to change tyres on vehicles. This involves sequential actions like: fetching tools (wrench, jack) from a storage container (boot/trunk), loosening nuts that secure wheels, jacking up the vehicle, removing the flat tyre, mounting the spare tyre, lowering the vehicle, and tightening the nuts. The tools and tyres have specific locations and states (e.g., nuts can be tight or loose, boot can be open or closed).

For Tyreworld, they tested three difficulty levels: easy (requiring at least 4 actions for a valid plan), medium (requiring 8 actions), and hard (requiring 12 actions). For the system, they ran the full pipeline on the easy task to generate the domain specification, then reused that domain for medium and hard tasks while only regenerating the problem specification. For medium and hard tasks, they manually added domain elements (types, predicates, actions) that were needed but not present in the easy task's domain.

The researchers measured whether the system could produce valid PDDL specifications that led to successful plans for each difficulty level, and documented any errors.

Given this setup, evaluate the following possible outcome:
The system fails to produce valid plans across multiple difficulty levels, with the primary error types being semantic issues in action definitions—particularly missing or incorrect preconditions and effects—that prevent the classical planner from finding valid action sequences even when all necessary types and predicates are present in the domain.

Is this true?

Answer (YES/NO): NO